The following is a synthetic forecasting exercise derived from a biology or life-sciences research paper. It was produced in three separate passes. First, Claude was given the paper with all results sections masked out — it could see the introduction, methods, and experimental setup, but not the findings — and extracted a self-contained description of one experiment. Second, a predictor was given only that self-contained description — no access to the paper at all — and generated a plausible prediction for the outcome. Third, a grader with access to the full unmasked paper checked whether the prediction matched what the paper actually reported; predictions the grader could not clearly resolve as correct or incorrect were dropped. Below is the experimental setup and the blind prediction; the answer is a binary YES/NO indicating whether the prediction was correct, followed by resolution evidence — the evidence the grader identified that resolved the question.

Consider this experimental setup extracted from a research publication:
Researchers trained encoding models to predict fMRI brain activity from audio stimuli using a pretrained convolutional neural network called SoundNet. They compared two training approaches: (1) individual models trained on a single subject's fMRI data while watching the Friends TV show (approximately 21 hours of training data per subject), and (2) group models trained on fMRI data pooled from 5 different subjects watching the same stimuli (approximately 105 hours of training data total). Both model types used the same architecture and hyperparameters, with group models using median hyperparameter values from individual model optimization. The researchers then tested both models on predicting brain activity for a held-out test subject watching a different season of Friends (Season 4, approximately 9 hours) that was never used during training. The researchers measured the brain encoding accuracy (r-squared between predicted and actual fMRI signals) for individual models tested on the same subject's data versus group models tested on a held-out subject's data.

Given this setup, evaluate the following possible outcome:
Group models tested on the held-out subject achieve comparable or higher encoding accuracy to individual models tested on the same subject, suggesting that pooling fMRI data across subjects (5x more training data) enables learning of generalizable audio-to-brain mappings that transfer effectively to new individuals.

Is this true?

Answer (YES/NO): NO